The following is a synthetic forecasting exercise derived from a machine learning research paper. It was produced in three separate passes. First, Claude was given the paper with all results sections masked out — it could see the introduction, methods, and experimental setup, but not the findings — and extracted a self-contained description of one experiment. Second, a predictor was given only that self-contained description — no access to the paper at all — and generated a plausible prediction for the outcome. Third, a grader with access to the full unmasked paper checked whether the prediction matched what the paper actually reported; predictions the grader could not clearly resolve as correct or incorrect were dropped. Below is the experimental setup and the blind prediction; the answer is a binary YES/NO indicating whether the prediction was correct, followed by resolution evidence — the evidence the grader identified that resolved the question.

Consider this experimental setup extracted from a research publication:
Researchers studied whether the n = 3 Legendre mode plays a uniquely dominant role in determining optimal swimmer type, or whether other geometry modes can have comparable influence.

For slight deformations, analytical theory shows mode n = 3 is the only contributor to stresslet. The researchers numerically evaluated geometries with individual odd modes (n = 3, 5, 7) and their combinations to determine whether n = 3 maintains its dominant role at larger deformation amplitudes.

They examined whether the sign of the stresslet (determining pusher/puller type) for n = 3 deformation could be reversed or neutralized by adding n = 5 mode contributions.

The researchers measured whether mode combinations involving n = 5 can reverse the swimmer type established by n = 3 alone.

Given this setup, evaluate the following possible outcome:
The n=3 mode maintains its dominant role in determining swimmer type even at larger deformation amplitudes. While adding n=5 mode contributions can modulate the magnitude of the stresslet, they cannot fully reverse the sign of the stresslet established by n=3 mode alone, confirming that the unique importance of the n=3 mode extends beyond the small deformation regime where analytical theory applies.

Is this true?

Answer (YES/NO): NO